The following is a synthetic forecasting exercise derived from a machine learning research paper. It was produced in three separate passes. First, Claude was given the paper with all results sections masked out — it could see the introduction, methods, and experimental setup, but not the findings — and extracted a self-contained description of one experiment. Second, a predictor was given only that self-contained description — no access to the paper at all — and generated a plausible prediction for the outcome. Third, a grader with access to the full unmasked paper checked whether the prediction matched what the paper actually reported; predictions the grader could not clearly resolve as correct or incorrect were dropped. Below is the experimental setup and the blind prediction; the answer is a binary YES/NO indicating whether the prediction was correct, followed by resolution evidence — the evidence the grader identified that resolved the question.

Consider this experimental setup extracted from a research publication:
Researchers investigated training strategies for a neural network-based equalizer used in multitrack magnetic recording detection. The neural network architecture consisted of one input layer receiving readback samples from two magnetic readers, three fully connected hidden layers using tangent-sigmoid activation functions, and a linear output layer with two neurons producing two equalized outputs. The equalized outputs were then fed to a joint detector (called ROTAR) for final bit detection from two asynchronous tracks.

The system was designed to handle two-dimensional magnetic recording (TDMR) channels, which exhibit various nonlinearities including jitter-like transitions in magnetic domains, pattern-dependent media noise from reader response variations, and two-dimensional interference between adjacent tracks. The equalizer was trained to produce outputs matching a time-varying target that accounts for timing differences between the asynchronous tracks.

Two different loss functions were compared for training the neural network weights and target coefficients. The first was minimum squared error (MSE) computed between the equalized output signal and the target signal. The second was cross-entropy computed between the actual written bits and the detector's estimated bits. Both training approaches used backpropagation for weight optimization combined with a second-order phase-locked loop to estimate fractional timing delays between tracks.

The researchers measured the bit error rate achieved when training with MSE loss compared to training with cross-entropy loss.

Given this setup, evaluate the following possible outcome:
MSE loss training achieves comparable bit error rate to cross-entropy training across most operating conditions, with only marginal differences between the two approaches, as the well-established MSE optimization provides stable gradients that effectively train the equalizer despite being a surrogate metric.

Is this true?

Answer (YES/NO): NO